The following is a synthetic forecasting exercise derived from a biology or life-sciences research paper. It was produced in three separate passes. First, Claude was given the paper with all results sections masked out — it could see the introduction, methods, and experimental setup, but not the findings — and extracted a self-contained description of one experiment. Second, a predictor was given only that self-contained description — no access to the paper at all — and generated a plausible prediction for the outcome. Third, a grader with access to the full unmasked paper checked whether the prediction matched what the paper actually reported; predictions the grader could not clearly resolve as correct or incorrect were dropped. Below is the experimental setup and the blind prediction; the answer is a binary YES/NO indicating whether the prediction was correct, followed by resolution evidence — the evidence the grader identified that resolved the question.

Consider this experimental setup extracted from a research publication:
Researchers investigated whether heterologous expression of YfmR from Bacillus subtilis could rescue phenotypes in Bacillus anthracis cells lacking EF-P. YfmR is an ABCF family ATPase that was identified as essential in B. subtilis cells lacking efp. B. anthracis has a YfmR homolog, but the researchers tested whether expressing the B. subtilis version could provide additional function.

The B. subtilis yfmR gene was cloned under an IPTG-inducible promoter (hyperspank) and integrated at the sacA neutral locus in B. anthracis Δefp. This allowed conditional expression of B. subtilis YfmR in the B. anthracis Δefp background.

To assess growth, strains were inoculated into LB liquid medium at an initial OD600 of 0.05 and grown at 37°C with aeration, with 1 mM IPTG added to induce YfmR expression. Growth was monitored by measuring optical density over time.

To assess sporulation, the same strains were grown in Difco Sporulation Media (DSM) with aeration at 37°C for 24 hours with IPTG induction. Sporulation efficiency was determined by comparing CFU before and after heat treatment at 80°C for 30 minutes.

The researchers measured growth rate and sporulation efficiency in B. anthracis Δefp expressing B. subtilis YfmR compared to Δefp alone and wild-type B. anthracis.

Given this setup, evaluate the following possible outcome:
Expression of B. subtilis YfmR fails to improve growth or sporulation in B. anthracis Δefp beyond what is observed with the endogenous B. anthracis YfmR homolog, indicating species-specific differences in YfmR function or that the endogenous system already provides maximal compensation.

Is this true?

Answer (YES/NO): NO